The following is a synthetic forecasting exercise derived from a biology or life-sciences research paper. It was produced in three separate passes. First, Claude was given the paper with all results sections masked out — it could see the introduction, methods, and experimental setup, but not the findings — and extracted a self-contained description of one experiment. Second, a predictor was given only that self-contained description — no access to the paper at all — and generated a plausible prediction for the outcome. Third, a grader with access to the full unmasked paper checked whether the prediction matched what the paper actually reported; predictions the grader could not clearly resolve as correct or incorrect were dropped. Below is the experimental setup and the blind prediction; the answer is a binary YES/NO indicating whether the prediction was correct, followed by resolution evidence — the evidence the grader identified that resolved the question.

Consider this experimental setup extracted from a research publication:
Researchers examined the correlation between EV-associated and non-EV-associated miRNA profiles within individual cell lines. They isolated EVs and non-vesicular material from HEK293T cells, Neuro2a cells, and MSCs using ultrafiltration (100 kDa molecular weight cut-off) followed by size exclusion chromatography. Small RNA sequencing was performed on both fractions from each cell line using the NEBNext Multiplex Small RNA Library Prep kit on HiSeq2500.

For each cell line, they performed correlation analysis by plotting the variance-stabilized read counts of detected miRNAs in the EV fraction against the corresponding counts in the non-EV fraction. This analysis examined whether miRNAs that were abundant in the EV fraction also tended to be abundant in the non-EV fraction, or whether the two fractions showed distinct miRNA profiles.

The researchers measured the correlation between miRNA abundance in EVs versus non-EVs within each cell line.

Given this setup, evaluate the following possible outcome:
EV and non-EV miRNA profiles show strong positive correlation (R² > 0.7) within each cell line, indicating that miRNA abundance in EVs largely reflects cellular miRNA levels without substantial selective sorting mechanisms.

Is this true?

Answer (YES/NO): YES